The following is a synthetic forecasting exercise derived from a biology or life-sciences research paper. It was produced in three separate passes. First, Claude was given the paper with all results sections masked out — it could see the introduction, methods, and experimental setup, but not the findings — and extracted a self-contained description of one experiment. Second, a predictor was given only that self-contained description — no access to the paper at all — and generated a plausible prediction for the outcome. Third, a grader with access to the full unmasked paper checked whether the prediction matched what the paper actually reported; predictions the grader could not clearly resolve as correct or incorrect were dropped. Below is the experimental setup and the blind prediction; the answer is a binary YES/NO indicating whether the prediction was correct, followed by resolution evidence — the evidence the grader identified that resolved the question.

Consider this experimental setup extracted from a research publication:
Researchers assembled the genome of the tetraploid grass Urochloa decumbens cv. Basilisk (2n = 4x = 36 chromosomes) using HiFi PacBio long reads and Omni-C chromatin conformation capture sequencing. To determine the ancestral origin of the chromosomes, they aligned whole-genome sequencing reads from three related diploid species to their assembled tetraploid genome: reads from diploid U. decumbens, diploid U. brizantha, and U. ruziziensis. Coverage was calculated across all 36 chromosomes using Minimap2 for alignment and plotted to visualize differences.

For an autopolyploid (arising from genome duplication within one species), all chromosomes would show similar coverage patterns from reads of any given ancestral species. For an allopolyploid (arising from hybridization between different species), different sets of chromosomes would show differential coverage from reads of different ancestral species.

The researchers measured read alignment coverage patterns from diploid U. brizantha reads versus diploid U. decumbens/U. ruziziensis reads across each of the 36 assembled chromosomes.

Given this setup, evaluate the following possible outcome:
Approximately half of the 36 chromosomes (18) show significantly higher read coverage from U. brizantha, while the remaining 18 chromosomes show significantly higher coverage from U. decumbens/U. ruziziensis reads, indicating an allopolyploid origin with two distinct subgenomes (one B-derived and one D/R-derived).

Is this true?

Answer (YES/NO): YES